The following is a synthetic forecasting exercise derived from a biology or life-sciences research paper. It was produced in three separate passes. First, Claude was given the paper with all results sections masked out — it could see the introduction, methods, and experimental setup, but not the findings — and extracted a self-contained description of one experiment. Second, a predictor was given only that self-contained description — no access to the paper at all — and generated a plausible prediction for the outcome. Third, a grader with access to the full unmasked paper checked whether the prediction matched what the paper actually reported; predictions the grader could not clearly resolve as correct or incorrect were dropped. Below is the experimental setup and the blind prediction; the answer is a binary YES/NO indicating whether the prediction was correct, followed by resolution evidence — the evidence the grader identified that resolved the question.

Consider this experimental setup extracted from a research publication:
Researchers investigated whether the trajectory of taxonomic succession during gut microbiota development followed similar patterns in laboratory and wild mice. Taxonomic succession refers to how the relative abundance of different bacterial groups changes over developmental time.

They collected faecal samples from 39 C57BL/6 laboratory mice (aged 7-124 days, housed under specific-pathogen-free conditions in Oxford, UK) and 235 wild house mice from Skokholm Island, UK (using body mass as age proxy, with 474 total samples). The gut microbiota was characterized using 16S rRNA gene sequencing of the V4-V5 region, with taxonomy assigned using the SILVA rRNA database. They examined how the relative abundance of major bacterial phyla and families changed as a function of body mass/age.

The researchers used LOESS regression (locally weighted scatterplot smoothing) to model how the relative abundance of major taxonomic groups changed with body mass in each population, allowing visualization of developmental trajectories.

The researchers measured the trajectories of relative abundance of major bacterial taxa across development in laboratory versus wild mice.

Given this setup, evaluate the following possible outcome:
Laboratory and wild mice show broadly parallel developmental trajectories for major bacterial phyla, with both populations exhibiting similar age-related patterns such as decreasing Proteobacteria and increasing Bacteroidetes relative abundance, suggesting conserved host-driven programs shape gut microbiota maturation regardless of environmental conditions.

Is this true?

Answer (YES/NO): YES